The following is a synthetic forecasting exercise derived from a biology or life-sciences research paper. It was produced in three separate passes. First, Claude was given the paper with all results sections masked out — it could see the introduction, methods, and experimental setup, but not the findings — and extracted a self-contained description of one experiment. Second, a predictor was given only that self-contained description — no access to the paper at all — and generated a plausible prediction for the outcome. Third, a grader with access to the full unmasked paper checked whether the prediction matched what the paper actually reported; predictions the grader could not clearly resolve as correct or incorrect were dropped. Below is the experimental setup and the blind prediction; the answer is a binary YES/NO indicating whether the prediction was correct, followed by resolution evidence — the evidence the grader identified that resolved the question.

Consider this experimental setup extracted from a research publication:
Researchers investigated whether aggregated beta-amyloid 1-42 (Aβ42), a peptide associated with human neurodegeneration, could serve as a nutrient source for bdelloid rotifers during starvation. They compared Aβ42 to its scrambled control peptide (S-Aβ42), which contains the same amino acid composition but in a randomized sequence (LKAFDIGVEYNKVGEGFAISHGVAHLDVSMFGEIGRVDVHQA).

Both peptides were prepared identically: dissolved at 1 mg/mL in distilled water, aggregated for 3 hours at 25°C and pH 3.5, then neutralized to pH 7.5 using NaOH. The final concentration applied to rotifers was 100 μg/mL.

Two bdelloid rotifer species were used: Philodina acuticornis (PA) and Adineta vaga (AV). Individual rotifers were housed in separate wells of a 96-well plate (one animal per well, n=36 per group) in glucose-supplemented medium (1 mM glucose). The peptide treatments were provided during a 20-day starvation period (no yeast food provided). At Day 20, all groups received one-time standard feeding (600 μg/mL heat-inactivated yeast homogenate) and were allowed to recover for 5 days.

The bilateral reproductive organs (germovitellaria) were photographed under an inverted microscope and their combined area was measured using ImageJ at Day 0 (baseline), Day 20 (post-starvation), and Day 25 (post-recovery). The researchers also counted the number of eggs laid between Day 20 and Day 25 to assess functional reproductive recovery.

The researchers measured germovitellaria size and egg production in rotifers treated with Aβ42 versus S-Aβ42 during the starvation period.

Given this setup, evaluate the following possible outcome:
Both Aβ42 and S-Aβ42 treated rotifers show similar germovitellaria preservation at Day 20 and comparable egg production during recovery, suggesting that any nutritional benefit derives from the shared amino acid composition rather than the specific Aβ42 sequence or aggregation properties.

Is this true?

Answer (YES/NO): NO